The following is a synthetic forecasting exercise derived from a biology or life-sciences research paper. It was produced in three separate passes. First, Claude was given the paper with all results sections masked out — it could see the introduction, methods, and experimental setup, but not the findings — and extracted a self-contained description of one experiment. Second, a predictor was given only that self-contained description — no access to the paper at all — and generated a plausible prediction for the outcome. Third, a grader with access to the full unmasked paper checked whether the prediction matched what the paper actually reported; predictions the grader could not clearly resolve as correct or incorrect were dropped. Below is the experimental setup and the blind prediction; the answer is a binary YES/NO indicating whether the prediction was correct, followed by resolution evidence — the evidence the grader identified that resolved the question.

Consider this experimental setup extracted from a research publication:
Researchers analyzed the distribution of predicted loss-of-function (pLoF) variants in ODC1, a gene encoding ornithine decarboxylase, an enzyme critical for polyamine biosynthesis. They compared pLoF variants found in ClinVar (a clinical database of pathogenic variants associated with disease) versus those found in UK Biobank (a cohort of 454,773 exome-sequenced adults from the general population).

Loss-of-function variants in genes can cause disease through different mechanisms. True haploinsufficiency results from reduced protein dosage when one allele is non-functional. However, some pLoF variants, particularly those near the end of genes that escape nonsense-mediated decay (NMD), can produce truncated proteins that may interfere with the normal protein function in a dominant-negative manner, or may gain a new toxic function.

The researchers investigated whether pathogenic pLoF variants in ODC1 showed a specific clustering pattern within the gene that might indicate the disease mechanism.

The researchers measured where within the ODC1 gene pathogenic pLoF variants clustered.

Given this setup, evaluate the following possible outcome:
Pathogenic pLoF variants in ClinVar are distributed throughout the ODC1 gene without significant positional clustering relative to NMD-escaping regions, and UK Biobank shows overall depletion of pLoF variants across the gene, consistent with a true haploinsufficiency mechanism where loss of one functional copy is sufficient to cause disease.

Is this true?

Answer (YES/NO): NO